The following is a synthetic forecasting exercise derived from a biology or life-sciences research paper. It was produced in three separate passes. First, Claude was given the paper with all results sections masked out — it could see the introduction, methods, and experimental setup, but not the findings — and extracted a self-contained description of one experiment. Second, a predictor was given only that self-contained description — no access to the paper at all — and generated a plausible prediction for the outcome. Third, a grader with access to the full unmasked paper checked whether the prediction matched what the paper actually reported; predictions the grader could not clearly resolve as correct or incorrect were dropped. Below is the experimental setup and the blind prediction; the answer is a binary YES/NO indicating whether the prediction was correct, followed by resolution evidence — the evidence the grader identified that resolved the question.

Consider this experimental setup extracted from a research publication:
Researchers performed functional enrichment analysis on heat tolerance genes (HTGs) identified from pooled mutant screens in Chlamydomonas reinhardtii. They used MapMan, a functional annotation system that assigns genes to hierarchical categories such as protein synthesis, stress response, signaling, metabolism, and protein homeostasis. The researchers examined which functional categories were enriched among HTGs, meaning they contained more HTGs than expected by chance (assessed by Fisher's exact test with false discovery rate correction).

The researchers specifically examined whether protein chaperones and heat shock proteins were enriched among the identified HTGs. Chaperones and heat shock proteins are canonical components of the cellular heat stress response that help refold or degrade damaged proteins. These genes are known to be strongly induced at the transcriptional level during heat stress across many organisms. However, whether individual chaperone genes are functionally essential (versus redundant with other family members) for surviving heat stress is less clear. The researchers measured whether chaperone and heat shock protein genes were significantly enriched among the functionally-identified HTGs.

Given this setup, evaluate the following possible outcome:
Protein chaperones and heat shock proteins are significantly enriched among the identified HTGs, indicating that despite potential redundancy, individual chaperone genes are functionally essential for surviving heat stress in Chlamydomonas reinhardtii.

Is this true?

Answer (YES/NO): NO